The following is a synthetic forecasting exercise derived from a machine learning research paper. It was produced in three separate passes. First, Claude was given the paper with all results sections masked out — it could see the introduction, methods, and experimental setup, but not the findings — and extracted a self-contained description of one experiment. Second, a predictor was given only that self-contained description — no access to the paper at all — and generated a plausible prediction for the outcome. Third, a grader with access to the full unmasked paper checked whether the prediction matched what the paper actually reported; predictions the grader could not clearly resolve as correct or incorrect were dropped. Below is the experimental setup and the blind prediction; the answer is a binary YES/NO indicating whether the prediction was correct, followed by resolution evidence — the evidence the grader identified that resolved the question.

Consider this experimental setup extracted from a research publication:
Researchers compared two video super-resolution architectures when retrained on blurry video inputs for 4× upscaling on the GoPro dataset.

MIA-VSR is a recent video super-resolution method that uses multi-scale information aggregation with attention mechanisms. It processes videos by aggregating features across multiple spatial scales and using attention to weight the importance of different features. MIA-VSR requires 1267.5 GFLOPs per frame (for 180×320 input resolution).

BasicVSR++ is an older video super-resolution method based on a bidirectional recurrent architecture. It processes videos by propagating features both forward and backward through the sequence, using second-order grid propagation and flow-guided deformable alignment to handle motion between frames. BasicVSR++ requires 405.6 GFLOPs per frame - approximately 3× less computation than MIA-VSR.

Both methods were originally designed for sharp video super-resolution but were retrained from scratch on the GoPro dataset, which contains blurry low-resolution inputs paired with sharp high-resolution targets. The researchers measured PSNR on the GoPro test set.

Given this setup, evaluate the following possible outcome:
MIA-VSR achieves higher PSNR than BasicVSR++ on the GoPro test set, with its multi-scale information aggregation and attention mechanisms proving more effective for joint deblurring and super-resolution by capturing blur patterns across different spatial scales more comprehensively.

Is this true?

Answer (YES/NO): NO